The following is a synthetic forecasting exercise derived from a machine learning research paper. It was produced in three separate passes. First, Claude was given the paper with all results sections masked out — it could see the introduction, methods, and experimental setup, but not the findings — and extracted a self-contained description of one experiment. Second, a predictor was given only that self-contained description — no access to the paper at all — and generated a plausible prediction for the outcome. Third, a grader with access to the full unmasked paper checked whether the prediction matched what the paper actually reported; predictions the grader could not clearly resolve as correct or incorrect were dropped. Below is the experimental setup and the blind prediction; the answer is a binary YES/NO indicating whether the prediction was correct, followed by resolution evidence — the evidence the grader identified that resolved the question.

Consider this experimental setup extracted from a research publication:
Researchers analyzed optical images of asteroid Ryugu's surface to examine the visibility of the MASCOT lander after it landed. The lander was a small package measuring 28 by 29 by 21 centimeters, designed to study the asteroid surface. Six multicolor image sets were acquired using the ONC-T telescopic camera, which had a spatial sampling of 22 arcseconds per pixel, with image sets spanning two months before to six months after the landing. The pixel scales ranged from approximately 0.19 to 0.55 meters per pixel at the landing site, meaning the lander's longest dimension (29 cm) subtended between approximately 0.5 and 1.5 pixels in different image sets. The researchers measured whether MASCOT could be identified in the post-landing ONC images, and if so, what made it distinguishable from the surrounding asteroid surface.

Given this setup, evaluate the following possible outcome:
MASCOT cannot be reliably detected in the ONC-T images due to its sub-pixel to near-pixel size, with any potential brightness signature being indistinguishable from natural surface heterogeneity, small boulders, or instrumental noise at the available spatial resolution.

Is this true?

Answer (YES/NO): NO